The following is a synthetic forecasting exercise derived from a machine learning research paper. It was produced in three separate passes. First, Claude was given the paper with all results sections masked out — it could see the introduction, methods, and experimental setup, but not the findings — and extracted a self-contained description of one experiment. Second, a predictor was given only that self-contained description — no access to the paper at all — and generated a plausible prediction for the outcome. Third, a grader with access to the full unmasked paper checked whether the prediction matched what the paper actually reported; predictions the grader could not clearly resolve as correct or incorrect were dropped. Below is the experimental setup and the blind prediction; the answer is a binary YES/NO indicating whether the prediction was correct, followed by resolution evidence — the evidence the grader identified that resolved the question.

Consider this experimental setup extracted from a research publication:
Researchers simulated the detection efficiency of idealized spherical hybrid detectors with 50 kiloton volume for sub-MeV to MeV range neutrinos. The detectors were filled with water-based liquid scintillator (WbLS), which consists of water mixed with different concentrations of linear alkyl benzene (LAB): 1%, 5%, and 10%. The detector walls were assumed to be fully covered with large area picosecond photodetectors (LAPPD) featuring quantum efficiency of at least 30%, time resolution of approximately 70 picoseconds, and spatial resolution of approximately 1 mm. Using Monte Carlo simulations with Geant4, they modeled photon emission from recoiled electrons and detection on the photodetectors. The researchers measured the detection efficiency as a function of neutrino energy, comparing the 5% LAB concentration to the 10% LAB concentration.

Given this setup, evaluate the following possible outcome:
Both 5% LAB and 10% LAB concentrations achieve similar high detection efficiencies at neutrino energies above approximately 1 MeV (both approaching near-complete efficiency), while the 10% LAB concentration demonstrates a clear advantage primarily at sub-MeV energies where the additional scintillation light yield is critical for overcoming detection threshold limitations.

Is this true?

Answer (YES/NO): NO